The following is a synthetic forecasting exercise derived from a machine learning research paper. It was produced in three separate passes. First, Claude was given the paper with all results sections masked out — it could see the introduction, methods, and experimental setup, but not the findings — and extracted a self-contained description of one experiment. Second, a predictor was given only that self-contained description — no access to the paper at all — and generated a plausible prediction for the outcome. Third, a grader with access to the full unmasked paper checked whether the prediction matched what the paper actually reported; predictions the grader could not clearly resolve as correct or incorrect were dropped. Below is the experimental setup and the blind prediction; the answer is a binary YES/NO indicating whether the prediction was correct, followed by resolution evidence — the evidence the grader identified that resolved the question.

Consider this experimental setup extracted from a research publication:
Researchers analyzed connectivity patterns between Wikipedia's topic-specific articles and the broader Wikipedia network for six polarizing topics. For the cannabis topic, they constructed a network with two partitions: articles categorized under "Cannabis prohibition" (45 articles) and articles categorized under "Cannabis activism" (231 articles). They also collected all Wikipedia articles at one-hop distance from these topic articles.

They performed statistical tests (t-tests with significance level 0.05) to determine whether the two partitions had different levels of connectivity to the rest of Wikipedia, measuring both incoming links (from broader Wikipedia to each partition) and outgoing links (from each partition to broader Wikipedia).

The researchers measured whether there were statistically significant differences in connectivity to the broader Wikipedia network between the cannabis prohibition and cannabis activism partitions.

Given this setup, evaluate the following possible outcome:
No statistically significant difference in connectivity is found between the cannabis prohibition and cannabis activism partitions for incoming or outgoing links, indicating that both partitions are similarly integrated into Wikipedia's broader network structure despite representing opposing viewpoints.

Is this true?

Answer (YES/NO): NO